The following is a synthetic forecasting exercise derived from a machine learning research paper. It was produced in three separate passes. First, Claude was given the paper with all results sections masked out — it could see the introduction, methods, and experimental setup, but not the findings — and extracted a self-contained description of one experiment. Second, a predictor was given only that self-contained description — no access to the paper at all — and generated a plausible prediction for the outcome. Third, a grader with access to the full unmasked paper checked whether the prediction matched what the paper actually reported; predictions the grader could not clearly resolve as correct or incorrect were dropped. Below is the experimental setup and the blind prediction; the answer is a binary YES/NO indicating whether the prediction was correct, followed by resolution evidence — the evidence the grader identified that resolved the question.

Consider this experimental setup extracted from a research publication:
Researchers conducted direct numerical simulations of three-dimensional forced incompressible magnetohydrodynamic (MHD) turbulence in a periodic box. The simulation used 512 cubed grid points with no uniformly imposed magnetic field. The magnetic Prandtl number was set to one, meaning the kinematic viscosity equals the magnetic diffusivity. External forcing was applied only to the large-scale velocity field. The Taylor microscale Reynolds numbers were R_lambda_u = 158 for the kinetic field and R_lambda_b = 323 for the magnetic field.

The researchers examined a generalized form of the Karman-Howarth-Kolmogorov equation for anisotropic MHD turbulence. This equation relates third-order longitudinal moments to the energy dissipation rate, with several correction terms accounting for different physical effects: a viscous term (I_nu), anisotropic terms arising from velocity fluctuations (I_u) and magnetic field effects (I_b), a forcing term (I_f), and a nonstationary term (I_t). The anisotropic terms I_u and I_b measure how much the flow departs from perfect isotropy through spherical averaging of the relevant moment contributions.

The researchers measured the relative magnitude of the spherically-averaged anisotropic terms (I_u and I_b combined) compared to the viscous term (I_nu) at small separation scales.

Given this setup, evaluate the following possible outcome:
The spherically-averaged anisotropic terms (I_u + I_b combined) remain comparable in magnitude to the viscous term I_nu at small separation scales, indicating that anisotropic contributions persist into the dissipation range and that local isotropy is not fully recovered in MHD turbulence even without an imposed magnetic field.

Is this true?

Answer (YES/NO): NO